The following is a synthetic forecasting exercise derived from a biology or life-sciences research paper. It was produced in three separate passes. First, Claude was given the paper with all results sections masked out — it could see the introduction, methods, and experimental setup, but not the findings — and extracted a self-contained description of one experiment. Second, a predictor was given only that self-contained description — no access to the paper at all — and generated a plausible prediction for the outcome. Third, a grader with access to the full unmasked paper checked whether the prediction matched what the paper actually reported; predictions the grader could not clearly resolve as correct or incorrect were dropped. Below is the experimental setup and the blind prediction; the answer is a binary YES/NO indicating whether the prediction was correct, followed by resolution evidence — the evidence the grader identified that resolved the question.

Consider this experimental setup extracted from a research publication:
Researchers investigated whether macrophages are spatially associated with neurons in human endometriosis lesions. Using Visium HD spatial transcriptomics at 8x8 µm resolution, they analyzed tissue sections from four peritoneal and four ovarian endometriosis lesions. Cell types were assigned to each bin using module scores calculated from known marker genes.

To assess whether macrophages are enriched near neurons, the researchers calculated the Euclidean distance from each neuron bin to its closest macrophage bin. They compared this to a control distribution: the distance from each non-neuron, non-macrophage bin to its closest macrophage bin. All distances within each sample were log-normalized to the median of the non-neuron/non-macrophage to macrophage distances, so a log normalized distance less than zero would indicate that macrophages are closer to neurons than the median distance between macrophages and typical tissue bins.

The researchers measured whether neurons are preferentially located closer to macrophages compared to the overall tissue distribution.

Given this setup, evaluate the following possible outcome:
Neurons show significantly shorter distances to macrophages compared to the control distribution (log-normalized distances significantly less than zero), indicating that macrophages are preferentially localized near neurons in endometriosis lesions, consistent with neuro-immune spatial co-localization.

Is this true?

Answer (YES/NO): YES